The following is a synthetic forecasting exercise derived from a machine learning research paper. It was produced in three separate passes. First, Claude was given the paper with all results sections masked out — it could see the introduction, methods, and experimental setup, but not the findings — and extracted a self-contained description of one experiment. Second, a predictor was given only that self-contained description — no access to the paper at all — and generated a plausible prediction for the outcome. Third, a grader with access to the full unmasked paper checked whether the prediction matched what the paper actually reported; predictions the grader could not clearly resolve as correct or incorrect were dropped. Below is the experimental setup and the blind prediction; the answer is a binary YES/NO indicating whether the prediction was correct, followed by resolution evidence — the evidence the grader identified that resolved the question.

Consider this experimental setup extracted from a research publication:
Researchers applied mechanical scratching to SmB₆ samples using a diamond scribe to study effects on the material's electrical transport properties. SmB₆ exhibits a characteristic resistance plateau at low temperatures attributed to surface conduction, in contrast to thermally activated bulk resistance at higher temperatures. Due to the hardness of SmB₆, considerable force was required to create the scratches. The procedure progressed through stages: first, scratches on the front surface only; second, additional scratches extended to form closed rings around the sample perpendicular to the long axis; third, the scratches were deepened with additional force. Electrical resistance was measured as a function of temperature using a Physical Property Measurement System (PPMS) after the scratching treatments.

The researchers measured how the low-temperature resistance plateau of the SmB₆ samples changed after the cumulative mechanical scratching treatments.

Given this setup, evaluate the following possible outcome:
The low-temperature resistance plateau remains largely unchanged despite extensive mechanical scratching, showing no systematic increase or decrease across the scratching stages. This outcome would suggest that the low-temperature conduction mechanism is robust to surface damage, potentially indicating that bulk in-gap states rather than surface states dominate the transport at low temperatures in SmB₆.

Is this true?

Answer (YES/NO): NO